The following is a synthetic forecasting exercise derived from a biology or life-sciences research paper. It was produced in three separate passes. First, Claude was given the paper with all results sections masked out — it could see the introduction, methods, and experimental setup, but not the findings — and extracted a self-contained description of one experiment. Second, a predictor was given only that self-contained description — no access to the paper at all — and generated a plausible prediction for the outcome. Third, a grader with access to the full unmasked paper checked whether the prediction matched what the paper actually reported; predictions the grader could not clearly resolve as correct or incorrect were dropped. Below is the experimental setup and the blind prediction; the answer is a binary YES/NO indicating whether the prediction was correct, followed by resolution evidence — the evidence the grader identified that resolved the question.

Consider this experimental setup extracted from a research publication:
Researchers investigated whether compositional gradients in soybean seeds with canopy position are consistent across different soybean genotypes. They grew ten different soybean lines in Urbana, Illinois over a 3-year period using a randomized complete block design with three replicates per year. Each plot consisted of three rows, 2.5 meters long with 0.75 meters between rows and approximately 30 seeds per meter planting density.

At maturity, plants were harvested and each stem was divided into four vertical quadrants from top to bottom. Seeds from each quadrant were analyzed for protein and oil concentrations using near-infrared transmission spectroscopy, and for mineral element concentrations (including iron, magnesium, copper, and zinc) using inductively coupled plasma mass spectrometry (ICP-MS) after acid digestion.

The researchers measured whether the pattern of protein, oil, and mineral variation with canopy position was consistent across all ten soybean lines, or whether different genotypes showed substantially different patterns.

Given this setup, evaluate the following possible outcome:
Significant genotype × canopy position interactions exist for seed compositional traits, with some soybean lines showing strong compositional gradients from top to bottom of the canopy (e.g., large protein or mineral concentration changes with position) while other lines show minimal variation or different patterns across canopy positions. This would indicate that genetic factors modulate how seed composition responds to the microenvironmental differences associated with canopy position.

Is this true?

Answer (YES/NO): NO